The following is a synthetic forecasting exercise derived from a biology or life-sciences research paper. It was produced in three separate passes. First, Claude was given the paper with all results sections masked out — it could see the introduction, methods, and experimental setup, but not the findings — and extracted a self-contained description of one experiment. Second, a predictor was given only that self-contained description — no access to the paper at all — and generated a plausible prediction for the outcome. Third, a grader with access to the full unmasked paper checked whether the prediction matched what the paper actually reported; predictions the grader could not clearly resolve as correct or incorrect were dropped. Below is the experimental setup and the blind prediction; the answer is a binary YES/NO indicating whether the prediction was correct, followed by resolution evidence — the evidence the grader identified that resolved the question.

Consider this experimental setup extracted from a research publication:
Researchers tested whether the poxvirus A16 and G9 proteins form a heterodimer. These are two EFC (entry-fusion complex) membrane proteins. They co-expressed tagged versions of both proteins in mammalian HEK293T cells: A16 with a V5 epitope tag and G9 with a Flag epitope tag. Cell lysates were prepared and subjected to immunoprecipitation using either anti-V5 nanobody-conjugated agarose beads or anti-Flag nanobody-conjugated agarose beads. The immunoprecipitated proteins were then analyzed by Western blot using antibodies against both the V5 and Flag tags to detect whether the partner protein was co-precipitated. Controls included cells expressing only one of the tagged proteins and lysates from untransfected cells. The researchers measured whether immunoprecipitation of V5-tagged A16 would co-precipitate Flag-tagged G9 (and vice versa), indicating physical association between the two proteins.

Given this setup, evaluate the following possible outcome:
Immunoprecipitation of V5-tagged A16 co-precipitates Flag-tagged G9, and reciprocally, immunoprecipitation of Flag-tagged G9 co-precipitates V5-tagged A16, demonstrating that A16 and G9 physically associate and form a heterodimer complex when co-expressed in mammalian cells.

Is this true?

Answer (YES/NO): NO